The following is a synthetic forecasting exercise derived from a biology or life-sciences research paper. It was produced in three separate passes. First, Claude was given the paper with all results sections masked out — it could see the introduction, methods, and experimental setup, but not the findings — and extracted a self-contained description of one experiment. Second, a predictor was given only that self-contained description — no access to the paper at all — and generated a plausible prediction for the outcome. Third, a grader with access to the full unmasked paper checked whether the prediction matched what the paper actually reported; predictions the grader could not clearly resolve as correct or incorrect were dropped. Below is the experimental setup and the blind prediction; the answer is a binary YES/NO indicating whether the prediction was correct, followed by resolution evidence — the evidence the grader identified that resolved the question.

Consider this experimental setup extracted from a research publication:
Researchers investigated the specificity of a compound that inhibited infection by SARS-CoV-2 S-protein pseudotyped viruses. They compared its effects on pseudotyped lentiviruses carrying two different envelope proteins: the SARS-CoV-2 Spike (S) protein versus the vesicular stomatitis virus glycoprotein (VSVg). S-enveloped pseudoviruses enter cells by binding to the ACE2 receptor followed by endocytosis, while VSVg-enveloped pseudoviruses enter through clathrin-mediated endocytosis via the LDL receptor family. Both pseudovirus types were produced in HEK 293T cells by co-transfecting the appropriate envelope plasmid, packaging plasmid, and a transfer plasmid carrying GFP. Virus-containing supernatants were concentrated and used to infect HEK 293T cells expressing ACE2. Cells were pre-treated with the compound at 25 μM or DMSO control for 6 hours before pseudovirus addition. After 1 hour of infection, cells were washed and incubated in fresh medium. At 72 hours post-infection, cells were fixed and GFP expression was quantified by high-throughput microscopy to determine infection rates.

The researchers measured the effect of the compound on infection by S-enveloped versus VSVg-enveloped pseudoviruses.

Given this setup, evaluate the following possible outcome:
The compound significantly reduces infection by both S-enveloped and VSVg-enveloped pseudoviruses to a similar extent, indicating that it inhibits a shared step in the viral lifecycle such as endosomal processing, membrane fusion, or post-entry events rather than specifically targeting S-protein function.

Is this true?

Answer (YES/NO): NO